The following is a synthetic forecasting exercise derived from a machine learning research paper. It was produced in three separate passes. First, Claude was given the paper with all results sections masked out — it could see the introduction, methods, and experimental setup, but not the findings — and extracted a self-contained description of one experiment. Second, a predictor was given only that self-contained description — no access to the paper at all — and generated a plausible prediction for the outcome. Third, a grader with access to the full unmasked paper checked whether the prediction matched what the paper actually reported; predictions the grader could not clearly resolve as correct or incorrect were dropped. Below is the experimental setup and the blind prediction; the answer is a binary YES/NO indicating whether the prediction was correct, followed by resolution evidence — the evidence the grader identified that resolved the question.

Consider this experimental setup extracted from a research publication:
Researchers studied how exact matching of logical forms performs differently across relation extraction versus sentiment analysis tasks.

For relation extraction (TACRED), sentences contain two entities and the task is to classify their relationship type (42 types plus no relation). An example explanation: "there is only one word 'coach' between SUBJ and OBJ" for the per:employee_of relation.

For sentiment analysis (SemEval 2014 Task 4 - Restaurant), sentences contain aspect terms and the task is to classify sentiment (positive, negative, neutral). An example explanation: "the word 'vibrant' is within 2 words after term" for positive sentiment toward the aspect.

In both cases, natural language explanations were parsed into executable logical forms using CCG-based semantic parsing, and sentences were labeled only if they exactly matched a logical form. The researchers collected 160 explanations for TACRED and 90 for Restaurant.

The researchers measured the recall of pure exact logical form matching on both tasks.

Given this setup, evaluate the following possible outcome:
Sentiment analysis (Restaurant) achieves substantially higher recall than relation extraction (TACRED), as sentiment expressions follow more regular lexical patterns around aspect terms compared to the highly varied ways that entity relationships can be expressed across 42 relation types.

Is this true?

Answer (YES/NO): NO